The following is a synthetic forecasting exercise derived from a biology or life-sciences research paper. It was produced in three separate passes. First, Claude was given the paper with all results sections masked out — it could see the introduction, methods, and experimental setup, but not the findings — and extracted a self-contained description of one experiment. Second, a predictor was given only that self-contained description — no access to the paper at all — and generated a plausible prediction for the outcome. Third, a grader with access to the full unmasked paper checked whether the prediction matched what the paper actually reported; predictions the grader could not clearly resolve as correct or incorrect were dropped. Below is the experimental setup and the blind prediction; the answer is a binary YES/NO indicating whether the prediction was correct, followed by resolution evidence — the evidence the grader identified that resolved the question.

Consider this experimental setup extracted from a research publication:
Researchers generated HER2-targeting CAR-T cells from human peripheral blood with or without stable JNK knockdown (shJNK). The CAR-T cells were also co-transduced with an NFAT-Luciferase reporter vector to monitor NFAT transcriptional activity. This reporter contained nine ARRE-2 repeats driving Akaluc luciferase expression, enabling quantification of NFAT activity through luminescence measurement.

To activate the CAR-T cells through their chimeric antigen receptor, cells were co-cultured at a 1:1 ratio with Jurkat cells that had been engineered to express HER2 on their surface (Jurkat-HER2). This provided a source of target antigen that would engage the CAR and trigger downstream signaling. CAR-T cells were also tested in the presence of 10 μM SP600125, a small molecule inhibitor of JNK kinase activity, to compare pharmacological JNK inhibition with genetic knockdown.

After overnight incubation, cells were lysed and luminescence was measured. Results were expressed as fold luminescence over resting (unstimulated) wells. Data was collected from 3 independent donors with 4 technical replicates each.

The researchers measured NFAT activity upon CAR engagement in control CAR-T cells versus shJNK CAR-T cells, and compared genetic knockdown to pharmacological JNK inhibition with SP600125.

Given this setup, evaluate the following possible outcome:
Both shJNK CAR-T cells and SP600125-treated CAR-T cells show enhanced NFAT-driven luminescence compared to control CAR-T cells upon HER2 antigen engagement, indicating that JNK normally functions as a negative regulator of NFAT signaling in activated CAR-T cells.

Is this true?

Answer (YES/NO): NO